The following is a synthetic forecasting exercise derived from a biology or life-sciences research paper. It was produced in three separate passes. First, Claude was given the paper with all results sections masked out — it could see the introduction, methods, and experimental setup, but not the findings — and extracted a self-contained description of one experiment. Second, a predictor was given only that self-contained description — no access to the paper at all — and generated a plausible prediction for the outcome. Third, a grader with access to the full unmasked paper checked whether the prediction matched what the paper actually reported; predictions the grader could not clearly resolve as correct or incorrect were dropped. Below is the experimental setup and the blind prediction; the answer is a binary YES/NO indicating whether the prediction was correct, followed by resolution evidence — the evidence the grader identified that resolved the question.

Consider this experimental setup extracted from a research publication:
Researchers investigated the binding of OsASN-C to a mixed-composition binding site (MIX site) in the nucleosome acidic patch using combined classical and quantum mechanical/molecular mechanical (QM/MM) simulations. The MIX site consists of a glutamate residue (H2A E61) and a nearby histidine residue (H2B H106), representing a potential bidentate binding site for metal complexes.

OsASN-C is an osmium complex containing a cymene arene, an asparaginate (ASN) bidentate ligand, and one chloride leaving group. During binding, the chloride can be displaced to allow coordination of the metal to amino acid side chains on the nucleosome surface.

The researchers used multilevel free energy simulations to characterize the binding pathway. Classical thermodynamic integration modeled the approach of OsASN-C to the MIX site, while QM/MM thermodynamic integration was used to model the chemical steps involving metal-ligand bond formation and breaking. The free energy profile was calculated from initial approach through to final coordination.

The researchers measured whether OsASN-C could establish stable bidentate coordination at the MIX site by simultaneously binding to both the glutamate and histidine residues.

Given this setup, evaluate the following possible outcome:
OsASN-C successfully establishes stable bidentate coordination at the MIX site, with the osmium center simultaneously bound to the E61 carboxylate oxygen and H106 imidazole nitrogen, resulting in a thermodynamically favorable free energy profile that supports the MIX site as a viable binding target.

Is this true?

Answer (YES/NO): NO